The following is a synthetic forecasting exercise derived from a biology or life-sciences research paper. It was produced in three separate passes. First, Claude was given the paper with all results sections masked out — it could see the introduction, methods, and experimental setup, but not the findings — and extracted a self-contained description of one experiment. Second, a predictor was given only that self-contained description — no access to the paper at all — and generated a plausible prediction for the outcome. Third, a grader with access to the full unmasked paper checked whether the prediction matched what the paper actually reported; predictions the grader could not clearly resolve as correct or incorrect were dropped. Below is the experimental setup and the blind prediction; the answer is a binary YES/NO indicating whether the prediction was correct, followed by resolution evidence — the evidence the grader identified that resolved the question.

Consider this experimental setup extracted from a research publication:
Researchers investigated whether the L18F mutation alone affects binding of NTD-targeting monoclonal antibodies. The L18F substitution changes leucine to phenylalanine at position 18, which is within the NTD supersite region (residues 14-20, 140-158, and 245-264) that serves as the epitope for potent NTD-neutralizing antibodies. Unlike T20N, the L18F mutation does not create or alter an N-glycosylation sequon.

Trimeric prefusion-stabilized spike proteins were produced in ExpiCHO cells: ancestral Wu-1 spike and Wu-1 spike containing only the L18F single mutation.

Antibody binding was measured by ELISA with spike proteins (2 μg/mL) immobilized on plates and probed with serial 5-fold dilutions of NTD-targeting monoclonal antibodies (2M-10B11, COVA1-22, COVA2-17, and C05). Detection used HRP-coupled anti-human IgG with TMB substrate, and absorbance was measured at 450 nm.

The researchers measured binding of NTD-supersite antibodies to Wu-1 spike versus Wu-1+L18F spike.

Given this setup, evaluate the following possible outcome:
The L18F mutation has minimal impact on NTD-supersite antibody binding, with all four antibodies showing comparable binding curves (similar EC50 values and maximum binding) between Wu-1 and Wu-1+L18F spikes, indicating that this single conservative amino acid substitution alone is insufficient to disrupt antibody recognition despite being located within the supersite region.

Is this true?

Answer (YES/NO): YES